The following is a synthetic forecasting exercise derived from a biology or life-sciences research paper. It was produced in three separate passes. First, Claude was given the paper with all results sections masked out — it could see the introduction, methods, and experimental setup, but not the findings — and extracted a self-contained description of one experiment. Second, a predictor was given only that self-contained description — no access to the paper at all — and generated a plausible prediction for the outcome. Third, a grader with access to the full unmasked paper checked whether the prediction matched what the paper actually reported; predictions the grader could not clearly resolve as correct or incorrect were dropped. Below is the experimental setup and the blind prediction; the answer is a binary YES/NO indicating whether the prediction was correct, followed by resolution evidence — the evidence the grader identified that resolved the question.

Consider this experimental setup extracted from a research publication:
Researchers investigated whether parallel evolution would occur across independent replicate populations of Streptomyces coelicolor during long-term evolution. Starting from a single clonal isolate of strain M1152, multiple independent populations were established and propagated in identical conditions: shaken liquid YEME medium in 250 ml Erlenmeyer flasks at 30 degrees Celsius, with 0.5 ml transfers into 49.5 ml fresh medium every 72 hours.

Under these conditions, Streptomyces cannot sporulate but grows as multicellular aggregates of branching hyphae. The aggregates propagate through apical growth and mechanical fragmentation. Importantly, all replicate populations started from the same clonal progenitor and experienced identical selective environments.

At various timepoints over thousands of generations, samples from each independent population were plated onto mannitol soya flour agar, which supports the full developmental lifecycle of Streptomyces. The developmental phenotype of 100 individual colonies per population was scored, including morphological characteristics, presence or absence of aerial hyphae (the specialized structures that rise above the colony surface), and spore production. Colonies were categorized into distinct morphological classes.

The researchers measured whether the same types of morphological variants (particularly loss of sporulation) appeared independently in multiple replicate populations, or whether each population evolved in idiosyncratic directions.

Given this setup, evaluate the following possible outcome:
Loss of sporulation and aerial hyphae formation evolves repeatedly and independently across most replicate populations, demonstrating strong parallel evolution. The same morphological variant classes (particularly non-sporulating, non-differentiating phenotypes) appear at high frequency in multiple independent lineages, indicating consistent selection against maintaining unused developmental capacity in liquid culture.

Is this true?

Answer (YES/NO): YES